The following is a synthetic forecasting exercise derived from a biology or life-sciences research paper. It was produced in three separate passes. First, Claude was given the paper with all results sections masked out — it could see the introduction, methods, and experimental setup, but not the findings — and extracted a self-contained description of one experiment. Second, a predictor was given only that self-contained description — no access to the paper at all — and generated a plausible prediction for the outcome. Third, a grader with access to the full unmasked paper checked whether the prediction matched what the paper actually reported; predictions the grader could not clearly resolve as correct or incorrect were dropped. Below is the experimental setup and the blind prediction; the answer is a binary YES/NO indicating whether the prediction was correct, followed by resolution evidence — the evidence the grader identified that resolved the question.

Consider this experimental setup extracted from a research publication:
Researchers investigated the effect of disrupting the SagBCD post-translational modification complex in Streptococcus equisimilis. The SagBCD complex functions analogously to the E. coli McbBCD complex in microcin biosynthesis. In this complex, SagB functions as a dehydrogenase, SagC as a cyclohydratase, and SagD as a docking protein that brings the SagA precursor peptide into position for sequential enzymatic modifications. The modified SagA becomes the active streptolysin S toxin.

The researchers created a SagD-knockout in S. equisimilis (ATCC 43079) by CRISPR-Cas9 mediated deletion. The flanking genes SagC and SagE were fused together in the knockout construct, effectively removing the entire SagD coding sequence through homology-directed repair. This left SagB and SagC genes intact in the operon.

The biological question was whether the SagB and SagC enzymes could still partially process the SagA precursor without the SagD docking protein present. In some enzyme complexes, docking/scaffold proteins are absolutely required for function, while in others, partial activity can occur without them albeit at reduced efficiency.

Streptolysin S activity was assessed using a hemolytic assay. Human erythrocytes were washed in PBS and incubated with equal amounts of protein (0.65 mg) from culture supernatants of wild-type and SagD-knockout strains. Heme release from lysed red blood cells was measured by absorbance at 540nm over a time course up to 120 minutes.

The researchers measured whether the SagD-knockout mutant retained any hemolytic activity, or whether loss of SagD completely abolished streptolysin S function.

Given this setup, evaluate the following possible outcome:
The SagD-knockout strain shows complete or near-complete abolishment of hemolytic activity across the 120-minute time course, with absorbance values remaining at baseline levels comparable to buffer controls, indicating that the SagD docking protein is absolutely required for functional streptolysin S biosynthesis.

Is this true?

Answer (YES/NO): NO